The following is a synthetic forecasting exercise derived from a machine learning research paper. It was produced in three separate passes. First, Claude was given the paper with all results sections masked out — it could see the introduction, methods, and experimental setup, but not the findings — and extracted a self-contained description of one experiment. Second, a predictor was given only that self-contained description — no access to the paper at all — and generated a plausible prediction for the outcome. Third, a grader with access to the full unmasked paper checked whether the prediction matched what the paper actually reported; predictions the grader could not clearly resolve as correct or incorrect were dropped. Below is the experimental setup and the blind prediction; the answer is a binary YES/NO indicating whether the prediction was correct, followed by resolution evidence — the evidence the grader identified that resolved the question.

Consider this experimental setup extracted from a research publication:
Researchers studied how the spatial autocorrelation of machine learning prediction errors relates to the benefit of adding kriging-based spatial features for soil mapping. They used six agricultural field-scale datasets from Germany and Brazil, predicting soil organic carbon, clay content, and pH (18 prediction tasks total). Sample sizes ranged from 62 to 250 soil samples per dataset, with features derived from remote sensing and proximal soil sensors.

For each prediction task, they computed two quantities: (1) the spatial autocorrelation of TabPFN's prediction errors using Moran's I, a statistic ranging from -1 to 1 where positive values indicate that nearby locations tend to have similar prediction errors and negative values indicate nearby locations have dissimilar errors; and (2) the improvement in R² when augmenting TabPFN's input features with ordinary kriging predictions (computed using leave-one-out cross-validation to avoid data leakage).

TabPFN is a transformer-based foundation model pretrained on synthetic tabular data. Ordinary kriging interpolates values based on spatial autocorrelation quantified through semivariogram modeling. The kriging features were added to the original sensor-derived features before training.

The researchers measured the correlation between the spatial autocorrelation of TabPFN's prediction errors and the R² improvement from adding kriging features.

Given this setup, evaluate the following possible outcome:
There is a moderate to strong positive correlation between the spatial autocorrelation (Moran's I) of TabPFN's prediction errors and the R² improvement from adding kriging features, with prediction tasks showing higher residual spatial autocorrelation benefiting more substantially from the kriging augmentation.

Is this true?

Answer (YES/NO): YES